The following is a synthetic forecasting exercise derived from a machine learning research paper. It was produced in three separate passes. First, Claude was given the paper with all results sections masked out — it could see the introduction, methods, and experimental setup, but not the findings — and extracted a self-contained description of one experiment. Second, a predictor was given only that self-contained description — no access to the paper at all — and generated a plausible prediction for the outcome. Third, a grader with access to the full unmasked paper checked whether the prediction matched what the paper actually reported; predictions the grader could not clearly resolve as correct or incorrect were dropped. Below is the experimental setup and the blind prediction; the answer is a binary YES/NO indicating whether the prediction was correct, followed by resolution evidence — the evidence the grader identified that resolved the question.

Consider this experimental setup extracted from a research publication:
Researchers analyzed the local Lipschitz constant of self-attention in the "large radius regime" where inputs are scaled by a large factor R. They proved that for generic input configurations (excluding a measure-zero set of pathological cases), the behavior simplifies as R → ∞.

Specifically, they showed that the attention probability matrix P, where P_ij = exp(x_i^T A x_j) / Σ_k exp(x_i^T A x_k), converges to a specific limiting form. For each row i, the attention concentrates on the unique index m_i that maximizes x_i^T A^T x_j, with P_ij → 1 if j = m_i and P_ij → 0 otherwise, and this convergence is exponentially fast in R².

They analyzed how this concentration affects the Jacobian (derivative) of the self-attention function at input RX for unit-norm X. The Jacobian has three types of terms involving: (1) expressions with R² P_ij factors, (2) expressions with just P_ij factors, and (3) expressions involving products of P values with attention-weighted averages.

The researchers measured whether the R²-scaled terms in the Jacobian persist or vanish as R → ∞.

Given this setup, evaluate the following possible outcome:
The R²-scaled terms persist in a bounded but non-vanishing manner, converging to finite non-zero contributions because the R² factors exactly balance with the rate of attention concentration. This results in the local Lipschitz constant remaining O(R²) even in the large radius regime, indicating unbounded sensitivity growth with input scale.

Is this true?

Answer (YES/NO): NO